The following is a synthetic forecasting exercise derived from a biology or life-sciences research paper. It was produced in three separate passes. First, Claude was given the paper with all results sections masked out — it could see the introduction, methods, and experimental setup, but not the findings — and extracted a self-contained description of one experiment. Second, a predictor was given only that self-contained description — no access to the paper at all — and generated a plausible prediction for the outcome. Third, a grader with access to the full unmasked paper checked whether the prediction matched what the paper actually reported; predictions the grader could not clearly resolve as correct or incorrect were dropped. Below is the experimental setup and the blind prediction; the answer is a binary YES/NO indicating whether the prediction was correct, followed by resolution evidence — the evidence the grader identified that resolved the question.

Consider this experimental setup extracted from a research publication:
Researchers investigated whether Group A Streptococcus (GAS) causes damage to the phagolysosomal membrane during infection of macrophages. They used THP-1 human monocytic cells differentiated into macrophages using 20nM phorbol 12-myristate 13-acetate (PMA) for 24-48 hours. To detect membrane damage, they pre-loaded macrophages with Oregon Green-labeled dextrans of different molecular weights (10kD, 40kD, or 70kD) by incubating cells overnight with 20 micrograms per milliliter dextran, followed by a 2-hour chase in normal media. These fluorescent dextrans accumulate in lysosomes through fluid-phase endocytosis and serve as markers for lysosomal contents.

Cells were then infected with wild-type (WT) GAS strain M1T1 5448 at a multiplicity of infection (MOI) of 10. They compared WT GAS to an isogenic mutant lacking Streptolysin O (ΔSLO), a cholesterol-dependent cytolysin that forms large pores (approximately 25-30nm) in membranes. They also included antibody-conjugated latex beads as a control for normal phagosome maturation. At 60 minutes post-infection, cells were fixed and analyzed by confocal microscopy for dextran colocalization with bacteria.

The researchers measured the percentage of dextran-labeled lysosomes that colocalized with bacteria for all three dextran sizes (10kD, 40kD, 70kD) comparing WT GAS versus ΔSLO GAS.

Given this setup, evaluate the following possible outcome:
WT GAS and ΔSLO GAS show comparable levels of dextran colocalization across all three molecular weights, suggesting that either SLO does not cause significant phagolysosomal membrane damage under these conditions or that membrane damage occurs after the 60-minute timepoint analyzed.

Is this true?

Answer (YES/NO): NO